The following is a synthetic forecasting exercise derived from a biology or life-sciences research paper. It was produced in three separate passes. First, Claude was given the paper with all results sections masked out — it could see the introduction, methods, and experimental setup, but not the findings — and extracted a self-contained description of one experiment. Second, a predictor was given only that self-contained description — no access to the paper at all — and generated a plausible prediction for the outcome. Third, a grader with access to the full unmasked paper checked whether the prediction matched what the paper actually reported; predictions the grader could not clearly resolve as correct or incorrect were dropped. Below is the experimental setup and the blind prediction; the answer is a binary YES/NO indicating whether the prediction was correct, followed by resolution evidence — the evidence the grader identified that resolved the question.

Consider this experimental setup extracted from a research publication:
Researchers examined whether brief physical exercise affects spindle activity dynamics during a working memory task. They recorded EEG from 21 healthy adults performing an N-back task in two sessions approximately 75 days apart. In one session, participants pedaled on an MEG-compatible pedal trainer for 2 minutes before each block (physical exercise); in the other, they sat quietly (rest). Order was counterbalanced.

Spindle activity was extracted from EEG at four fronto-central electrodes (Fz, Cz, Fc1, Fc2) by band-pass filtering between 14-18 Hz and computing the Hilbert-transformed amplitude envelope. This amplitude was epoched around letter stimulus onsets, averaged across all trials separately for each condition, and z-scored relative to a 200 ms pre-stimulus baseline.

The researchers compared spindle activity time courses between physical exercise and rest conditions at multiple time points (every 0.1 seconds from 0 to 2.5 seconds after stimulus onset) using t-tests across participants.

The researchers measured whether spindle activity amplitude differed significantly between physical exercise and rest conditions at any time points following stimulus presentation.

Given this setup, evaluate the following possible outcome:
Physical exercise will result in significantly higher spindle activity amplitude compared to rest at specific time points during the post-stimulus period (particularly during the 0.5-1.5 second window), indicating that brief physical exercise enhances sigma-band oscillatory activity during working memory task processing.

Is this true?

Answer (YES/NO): NO